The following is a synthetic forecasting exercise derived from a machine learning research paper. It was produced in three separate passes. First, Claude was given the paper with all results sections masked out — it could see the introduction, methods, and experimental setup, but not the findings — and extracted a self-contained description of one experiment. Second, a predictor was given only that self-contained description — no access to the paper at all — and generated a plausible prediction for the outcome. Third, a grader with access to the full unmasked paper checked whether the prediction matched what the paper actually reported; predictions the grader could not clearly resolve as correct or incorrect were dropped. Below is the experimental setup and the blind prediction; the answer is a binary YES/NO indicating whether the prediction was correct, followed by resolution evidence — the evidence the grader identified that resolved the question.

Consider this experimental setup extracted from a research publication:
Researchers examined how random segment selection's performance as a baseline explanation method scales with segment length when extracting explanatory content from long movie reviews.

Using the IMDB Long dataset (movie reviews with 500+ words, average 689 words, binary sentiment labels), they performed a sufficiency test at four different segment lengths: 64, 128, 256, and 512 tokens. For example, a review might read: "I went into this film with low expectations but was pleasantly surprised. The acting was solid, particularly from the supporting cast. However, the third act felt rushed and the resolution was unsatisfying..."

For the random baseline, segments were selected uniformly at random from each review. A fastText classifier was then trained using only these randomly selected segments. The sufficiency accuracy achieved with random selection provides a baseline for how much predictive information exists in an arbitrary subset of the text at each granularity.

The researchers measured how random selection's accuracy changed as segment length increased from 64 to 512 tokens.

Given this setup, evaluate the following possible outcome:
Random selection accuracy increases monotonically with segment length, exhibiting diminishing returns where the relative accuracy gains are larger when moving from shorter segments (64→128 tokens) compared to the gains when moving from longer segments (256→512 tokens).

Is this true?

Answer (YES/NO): NO